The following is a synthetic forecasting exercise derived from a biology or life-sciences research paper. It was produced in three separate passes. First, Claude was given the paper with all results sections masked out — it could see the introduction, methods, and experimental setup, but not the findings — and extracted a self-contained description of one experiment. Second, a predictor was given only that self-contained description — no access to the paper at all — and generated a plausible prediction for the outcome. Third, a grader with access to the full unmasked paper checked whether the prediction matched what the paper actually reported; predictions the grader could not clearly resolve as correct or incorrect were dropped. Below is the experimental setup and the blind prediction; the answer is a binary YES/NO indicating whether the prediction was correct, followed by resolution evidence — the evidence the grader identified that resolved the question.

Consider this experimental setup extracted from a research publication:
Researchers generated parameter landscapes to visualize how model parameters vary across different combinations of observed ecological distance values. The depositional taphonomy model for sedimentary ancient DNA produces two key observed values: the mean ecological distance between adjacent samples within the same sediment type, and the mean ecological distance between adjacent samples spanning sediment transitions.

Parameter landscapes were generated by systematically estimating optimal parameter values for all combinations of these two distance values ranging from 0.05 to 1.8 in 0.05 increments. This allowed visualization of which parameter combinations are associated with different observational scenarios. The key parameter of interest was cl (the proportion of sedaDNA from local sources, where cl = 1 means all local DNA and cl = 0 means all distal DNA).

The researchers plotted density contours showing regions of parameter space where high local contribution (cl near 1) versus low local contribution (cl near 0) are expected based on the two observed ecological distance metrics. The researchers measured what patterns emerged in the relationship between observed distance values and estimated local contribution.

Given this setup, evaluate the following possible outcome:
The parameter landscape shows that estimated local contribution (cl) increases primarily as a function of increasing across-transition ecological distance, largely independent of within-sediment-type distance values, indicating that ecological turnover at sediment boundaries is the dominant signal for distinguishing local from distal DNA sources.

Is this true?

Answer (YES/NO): NO